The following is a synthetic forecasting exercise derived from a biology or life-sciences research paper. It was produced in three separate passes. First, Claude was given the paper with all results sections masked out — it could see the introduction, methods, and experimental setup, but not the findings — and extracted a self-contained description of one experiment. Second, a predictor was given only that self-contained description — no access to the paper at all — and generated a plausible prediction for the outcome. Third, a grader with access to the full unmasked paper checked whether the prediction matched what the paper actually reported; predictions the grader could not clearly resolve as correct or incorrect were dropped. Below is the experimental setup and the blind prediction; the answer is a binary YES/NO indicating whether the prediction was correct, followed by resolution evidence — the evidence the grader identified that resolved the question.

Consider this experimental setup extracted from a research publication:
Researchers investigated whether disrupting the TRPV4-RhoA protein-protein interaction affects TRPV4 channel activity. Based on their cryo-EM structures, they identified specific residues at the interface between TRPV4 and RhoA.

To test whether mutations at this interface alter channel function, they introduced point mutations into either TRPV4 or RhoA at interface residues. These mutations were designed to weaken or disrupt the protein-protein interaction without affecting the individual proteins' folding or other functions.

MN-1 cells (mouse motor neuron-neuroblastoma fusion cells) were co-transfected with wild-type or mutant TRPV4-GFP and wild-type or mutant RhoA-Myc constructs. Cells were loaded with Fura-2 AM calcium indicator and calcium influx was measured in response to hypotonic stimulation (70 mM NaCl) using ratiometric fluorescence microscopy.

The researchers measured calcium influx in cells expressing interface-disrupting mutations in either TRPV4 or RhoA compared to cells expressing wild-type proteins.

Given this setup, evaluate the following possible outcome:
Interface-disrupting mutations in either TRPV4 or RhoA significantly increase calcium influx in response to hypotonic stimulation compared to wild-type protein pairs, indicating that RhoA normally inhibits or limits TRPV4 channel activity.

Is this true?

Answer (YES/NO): YES